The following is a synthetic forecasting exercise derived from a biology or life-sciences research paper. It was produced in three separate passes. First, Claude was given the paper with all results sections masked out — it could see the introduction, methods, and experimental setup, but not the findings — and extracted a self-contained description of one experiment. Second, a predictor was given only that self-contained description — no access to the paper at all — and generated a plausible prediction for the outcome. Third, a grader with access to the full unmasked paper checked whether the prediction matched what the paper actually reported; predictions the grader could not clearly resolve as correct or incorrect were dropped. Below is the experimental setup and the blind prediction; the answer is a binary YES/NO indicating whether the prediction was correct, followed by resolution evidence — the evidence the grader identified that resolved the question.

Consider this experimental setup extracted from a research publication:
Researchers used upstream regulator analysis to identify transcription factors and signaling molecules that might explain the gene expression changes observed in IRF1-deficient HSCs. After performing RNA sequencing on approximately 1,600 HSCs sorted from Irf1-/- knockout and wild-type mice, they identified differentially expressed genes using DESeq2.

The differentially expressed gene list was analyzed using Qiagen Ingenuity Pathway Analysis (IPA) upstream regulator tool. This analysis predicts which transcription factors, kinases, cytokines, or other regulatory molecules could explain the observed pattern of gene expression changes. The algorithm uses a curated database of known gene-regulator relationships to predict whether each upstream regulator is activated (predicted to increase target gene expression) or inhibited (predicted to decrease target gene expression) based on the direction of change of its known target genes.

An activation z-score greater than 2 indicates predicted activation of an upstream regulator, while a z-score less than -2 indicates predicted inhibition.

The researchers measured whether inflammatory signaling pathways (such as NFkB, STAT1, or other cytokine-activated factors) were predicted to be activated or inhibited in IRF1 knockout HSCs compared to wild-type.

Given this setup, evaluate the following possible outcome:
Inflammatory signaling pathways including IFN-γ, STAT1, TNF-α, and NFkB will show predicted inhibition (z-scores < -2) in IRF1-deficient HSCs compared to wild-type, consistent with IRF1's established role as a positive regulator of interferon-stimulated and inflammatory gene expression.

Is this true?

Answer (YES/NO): NO